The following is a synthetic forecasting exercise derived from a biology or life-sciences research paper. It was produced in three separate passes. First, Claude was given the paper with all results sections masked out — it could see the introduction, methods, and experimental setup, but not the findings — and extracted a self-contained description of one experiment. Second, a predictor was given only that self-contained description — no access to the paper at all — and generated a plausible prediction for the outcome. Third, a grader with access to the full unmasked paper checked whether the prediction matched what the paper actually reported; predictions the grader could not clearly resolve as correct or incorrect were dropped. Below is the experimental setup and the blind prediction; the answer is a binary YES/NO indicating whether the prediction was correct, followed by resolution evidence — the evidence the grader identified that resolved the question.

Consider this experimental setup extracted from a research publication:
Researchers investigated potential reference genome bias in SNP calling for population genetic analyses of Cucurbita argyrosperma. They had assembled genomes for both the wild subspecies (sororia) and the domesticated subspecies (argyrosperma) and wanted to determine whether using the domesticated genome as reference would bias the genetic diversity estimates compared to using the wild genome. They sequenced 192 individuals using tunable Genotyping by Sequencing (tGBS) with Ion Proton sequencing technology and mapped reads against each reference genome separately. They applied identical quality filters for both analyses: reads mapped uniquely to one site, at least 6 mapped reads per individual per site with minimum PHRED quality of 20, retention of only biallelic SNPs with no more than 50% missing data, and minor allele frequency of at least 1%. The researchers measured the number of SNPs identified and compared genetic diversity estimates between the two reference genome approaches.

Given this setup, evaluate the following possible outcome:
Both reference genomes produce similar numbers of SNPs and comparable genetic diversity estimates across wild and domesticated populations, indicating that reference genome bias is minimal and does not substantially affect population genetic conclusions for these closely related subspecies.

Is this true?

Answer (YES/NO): YES